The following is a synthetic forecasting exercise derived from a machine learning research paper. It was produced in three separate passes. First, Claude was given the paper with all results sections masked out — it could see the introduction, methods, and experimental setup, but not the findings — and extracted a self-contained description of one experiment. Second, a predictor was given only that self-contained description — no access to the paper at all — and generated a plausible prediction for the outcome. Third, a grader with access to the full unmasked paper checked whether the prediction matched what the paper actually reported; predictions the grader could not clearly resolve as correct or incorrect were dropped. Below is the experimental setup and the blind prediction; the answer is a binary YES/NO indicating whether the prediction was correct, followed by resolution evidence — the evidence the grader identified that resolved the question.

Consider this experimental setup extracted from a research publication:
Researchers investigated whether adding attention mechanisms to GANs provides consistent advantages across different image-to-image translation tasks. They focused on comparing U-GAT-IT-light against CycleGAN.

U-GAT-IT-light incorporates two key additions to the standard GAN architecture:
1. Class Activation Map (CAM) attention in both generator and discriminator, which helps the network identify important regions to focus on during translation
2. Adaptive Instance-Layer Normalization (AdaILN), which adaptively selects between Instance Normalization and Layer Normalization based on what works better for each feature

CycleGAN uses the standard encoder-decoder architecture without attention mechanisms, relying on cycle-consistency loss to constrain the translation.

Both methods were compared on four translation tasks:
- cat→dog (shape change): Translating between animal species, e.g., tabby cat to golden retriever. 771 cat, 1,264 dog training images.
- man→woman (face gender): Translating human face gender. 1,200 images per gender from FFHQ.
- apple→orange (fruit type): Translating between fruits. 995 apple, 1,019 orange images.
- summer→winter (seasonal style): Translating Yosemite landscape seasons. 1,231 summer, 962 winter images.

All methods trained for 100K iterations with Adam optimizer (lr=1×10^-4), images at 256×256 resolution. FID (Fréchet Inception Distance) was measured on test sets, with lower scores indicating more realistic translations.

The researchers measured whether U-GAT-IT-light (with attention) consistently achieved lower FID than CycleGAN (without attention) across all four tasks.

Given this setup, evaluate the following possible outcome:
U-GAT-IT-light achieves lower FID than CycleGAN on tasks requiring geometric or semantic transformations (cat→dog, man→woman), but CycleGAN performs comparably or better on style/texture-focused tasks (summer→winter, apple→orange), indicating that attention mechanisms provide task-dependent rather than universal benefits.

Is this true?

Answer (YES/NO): NO